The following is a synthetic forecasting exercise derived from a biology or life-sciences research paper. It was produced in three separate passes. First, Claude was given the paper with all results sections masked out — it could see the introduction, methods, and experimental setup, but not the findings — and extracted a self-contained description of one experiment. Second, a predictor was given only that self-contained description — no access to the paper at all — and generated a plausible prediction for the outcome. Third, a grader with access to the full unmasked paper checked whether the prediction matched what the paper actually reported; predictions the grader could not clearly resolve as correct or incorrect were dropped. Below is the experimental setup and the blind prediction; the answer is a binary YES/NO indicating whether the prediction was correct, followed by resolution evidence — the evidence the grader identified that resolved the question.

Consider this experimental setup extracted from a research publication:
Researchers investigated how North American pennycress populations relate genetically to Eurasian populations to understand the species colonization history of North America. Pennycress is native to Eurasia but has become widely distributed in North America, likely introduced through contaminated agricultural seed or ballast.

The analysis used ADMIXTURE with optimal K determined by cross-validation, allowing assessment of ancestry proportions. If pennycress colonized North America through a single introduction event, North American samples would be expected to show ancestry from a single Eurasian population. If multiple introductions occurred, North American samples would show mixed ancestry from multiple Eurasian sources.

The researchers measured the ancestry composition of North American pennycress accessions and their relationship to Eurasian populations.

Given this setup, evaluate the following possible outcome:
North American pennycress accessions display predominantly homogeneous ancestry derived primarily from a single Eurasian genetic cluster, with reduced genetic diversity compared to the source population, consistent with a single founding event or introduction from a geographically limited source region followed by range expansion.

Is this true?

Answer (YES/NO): NO